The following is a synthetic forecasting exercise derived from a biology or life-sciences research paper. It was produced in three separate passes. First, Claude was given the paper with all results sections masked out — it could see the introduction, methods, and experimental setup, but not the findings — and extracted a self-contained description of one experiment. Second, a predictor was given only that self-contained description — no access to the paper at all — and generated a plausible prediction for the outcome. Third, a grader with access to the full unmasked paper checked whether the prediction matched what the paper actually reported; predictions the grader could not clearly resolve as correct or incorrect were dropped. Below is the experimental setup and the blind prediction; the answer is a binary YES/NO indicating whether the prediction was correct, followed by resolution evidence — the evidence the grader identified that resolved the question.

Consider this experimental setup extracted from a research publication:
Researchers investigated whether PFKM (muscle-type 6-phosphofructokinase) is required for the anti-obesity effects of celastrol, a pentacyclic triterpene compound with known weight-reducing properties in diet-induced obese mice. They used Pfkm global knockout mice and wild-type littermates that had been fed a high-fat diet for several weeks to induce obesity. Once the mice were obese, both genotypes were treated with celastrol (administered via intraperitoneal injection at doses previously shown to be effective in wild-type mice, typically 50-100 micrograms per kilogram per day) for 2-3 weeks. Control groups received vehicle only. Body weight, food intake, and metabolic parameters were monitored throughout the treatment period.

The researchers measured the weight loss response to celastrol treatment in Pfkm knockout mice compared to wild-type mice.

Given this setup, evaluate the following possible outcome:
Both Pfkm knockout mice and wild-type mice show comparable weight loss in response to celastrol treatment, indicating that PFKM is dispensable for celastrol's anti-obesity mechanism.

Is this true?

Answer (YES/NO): NO